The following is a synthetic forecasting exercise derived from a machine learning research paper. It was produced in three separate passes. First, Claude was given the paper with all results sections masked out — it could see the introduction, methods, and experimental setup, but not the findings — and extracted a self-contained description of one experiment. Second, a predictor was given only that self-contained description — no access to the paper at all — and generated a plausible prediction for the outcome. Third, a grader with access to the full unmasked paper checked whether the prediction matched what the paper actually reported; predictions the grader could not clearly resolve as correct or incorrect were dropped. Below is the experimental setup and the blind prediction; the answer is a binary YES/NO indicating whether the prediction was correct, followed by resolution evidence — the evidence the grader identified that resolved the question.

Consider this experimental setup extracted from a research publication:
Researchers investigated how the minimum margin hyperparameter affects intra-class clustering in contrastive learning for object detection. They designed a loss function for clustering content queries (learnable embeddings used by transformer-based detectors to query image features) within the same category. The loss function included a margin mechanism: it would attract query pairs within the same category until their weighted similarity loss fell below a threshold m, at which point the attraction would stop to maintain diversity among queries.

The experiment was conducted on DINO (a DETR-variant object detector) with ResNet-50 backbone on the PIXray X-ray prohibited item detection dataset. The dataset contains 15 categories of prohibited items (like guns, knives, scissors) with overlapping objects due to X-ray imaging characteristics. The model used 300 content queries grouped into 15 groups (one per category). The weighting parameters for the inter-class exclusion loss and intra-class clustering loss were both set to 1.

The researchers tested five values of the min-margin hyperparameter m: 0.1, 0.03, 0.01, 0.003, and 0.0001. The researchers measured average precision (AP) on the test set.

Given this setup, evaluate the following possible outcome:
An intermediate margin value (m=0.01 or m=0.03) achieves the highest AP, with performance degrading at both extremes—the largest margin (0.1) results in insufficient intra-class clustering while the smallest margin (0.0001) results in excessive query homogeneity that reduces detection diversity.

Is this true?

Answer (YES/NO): YES